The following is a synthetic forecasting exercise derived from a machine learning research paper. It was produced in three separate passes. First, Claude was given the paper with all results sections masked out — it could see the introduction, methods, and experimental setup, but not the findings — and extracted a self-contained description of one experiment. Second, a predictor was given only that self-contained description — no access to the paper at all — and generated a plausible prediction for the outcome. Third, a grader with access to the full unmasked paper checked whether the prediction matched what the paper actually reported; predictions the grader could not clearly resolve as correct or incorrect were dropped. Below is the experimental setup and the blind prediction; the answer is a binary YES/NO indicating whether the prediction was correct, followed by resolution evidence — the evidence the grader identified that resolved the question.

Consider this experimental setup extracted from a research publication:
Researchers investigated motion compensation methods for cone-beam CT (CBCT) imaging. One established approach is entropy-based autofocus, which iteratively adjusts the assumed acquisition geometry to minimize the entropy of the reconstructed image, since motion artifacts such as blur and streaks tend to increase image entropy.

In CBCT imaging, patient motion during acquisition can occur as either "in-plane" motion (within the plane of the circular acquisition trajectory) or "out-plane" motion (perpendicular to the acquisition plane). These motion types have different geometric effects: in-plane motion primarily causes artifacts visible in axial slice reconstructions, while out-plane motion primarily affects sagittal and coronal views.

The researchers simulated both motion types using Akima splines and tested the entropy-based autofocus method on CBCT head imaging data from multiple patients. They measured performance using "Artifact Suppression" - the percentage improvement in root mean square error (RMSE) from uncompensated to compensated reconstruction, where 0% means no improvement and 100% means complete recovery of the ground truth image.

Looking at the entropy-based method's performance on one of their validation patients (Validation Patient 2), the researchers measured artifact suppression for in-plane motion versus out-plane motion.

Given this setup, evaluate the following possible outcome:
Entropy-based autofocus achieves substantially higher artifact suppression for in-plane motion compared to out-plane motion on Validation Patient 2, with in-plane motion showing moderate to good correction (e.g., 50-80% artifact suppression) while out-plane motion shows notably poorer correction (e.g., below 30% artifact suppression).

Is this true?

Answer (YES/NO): NO